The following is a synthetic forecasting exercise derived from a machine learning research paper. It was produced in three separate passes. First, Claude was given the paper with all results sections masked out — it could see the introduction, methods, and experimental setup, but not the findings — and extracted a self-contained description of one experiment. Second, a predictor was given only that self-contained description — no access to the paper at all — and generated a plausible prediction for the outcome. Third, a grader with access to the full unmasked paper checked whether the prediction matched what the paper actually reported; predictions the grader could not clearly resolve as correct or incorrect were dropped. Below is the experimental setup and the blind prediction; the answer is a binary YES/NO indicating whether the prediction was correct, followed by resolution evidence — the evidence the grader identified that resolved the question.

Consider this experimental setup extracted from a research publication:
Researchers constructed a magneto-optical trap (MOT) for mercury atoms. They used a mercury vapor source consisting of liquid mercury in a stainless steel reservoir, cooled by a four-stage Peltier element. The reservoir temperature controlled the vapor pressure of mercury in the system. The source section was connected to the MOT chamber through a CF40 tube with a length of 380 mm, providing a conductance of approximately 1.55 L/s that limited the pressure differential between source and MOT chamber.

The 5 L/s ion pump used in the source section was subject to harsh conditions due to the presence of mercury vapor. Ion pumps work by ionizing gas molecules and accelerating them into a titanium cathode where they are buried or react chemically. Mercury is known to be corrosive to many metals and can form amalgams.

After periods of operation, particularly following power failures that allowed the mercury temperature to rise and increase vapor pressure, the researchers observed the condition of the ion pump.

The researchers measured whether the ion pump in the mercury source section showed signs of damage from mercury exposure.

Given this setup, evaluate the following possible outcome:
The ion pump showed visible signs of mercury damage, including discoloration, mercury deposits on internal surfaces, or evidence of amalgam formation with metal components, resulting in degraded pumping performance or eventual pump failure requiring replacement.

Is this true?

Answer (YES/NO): NO